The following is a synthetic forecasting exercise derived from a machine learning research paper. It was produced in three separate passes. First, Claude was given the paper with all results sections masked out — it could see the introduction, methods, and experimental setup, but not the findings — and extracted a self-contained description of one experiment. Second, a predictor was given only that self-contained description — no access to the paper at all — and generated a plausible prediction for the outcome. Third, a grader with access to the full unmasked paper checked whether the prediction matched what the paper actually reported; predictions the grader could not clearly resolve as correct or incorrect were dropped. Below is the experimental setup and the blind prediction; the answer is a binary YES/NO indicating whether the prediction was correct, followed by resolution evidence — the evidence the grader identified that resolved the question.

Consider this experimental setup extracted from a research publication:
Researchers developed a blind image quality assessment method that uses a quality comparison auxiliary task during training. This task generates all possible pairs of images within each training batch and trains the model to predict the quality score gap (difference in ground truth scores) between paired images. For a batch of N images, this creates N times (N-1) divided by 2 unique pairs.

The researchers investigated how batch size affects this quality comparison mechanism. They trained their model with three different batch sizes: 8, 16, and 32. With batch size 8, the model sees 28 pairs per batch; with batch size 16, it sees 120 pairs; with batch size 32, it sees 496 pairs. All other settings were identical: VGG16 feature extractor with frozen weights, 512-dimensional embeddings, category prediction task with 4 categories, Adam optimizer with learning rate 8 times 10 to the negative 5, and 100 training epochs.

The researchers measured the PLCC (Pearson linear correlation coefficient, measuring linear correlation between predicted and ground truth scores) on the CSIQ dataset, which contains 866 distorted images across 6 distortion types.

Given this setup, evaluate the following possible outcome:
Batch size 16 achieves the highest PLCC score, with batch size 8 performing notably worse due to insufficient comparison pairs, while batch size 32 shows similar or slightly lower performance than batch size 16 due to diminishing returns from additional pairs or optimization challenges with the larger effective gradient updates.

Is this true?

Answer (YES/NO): NO